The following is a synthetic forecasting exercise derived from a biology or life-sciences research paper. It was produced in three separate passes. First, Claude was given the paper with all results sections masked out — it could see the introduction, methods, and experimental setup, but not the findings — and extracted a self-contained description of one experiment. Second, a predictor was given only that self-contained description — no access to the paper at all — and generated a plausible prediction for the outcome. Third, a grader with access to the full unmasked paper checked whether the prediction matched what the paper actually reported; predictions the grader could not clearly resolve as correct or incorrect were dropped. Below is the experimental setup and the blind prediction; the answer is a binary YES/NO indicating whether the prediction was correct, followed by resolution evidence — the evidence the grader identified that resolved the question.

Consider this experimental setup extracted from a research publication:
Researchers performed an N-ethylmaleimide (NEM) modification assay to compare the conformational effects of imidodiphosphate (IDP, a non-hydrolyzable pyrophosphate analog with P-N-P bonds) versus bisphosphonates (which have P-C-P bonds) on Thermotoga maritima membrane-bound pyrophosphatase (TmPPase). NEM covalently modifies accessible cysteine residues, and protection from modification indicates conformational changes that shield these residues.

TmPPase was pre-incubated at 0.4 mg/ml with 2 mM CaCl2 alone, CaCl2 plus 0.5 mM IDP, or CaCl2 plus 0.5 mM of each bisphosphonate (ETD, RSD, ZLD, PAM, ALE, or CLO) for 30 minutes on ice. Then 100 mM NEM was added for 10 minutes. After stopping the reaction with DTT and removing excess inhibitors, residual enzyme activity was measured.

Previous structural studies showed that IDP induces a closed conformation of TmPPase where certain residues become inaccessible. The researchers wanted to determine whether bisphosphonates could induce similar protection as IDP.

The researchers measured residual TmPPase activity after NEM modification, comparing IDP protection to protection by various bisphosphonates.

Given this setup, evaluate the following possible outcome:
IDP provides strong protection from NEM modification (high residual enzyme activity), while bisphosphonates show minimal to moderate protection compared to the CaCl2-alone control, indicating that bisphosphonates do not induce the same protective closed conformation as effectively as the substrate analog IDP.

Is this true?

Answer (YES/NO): NO